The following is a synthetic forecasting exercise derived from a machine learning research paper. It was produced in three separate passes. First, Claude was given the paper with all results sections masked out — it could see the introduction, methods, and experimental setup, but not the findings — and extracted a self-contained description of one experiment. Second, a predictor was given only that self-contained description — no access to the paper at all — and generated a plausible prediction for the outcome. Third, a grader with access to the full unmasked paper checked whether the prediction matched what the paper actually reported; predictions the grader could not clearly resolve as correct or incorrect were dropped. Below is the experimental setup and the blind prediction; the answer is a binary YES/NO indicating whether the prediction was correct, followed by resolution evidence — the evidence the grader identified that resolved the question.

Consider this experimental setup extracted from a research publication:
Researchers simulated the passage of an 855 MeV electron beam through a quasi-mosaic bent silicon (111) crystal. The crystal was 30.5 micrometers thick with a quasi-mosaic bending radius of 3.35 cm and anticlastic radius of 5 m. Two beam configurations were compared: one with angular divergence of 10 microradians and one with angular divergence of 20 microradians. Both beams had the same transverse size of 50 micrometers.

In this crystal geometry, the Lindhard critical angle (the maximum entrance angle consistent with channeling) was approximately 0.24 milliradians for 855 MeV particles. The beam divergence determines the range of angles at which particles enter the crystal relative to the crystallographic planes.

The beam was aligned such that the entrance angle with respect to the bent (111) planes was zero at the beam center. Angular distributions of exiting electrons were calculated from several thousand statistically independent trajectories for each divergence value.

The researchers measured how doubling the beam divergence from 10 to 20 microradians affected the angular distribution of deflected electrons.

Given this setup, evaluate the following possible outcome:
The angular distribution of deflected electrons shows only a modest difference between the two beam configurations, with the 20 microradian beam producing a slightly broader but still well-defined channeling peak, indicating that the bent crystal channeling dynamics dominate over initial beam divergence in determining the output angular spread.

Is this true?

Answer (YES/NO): YES